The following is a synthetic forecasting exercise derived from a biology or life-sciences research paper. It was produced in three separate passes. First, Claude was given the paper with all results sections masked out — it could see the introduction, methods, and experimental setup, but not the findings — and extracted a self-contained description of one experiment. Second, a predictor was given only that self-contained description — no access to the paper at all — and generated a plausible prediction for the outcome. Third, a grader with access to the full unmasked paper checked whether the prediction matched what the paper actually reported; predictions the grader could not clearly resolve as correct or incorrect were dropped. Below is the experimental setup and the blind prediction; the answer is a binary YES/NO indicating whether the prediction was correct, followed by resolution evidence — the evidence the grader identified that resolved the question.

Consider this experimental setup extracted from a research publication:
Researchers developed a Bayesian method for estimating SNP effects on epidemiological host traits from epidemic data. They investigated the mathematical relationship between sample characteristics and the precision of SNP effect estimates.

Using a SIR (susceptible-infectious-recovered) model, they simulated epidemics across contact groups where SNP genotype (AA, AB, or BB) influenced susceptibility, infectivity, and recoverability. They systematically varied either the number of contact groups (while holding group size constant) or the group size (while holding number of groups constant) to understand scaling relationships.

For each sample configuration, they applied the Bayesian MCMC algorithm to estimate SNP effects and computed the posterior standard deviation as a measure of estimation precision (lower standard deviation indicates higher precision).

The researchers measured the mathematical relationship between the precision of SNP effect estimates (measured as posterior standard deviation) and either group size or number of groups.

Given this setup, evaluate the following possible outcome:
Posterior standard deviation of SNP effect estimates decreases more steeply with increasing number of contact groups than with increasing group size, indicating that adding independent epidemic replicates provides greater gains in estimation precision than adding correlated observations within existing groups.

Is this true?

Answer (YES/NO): NO